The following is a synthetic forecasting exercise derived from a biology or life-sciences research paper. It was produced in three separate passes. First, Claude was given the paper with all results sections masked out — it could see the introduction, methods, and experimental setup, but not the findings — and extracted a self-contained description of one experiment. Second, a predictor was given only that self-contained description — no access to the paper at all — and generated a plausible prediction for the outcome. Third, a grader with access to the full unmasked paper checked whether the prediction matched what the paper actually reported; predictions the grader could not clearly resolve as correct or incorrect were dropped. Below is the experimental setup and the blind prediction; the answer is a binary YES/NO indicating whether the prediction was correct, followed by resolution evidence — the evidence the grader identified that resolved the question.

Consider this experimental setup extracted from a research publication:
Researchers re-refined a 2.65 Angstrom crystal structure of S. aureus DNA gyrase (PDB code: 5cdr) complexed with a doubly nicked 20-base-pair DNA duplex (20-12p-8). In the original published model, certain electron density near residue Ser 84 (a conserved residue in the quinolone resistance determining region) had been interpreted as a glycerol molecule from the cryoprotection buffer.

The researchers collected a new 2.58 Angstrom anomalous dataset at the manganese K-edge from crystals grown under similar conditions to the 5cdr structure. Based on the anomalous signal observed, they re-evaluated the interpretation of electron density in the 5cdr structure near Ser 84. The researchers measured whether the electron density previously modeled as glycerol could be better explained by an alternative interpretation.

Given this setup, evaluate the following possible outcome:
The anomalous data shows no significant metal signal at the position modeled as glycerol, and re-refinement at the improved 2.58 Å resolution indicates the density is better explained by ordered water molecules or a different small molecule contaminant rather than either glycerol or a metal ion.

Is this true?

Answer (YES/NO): NO